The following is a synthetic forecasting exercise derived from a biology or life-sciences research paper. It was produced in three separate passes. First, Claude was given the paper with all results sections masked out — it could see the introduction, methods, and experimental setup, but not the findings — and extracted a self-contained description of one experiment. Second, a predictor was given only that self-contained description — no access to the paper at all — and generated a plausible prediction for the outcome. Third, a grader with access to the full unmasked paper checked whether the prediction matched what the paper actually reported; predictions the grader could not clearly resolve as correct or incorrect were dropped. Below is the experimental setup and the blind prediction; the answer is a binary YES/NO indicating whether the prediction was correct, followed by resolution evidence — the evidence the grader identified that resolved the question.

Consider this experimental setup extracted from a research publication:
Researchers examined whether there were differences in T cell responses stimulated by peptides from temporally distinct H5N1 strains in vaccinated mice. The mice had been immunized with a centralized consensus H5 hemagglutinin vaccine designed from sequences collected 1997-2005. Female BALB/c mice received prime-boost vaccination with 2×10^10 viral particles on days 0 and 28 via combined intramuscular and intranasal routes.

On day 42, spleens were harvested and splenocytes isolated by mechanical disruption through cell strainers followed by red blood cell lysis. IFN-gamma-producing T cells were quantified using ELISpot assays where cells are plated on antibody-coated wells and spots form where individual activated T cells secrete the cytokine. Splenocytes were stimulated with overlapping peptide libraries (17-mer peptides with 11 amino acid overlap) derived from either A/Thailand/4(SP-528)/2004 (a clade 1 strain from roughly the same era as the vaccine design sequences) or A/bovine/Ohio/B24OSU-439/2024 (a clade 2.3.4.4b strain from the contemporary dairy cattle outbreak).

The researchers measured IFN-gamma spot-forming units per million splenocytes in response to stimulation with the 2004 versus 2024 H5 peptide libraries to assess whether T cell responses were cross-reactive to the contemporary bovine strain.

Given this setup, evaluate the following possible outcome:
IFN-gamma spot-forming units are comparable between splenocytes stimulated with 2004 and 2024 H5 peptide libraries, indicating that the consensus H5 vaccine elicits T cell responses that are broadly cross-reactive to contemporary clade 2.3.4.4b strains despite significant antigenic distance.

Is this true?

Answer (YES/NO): NO